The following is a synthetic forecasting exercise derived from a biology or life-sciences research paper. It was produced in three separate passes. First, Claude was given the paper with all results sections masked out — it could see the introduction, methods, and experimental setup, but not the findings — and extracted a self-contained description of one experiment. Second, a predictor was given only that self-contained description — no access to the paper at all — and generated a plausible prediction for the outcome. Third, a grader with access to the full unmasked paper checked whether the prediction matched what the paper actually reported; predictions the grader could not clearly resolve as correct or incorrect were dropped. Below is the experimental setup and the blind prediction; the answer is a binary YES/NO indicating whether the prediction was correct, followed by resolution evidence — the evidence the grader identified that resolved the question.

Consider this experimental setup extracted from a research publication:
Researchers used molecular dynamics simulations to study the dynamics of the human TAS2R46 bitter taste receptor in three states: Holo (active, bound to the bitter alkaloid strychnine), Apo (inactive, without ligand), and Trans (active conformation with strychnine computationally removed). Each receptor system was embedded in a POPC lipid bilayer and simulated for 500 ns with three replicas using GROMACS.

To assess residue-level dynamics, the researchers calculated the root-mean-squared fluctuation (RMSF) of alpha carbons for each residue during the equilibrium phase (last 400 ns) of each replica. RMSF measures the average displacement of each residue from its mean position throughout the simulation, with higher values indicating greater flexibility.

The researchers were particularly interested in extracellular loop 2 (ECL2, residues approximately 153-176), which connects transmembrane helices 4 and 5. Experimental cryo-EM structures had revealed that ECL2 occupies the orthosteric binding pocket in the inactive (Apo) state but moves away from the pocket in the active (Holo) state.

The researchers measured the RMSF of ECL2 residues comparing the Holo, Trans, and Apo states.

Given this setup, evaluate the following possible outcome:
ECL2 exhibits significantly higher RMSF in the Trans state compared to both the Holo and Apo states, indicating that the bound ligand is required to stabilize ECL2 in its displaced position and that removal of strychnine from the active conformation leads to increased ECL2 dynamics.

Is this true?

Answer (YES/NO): NO